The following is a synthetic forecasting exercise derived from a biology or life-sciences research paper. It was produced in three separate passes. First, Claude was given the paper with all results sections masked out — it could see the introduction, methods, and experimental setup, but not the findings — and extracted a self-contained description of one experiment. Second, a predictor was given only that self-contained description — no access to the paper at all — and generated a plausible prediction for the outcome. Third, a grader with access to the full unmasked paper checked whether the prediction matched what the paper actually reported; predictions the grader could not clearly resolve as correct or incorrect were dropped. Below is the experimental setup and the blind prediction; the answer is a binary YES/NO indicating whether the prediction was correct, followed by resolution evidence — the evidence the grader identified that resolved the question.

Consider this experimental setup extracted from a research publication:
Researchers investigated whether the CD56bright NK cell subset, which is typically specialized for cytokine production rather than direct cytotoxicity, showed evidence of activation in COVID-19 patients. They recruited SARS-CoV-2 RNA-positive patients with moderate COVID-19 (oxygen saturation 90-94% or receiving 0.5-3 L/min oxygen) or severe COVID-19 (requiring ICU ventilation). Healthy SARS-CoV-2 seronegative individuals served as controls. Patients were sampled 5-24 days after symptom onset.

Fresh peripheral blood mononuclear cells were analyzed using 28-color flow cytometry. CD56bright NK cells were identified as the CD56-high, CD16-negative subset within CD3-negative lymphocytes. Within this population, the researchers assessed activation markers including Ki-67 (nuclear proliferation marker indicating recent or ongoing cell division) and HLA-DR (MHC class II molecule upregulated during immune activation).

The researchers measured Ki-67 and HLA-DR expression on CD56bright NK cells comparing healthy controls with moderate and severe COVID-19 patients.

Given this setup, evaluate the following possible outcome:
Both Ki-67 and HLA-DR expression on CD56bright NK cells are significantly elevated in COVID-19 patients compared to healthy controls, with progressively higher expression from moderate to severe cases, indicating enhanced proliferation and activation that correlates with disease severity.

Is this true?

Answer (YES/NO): NO